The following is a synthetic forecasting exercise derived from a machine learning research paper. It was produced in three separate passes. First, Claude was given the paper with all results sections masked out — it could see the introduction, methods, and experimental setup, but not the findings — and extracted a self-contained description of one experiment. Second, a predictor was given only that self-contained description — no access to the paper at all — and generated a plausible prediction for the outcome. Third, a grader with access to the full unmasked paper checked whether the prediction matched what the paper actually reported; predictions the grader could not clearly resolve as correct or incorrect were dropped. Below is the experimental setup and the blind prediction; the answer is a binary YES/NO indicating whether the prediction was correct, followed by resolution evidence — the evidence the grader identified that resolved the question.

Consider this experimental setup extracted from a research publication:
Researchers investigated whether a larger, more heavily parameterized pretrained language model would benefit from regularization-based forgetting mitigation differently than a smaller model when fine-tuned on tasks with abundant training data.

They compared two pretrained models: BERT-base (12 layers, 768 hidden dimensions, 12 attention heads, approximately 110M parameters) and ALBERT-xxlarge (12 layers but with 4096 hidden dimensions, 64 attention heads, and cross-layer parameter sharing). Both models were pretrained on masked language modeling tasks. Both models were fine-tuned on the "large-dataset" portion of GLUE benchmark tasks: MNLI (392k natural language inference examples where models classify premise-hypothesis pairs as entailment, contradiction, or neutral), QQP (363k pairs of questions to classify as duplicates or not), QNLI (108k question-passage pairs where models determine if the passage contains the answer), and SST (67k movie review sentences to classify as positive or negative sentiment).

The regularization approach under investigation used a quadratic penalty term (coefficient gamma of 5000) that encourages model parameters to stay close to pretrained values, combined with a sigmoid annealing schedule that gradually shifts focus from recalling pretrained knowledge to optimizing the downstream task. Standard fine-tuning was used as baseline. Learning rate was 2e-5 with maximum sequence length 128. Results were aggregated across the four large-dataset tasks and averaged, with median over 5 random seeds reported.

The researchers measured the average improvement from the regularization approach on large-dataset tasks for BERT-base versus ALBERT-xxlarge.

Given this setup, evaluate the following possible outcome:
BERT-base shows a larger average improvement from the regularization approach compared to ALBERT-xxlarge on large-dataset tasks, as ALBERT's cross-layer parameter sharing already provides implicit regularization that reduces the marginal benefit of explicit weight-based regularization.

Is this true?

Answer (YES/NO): NO